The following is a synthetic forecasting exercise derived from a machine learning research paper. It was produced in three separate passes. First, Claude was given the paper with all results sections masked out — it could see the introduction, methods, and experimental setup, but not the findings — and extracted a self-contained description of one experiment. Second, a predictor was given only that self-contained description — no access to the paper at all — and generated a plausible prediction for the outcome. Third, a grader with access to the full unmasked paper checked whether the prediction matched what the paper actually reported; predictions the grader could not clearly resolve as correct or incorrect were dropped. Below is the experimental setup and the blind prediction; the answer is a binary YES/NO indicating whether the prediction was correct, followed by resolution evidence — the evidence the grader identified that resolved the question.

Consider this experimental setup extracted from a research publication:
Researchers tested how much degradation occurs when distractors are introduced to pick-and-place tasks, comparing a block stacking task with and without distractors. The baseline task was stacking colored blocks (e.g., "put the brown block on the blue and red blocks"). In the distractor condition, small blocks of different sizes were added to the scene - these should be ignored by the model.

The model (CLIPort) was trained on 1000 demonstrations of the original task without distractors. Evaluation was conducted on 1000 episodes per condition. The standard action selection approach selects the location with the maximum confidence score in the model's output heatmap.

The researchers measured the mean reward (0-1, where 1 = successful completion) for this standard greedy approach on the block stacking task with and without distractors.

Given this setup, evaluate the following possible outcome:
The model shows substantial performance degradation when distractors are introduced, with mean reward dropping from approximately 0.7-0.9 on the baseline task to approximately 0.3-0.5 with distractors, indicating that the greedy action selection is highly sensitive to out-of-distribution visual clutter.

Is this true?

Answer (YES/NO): NO